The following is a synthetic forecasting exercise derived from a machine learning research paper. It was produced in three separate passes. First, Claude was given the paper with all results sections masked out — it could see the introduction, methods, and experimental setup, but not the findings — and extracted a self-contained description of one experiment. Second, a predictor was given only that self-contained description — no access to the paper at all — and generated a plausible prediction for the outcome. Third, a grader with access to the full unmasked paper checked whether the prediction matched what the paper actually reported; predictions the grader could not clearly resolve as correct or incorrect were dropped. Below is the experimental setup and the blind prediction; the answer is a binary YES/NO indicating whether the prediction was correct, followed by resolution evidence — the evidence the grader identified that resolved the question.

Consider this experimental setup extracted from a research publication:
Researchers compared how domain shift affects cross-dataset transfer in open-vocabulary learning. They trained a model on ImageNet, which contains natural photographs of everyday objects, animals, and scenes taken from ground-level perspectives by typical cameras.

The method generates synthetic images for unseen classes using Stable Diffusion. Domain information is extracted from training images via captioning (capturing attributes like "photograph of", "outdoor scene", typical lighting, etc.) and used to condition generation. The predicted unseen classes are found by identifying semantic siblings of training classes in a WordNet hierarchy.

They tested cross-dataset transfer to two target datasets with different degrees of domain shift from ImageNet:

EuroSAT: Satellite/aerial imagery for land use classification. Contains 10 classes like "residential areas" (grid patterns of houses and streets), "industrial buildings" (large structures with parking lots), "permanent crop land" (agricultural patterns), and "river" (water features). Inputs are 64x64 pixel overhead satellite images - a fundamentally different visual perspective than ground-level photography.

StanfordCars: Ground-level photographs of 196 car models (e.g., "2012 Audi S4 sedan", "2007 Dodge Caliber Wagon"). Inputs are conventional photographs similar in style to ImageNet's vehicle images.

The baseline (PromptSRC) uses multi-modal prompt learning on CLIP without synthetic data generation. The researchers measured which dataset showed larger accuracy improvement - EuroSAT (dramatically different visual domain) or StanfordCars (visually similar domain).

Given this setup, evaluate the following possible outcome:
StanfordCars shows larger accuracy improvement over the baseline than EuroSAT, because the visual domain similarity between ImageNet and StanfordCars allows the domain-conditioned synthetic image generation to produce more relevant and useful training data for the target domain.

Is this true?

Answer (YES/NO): NO